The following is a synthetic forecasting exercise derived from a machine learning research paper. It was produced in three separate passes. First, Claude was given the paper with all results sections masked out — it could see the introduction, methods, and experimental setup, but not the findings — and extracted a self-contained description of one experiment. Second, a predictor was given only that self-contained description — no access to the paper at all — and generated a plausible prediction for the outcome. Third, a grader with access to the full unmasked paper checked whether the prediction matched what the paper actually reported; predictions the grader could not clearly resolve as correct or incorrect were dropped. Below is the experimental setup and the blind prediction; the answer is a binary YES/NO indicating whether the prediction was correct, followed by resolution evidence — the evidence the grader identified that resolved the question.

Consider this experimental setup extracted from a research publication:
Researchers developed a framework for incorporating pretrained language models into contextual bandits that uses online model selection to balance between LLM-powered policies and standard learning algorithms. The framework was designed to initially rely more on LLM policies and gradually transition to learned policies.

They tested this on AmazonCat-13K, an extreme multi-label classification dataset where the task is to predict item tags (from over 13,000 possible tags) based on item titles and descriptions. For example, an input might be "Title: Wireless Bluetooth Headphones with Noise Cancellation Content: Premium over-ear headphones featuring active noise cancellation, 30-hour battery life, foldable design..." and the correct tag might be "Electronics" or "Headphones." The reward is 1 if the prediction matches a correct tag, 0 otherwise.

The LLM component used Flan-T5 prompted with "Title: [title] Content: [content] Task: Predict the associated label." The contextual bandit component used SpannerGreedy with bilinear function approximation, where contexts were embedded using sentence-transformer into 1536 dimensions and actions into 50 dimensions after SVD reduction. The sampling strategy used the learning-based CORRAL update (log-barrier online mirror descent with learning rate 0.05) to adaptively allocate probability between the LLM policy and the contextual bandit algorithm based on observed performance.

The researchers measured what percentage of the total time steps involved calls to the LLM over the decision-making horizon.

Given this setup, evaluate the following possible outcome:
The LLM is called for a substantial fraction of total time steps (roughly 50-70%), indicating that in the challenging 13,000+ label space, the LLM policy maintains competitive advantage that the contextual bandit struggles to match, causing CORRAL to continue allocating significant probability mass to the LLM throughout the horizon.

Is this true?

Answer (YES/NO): NO